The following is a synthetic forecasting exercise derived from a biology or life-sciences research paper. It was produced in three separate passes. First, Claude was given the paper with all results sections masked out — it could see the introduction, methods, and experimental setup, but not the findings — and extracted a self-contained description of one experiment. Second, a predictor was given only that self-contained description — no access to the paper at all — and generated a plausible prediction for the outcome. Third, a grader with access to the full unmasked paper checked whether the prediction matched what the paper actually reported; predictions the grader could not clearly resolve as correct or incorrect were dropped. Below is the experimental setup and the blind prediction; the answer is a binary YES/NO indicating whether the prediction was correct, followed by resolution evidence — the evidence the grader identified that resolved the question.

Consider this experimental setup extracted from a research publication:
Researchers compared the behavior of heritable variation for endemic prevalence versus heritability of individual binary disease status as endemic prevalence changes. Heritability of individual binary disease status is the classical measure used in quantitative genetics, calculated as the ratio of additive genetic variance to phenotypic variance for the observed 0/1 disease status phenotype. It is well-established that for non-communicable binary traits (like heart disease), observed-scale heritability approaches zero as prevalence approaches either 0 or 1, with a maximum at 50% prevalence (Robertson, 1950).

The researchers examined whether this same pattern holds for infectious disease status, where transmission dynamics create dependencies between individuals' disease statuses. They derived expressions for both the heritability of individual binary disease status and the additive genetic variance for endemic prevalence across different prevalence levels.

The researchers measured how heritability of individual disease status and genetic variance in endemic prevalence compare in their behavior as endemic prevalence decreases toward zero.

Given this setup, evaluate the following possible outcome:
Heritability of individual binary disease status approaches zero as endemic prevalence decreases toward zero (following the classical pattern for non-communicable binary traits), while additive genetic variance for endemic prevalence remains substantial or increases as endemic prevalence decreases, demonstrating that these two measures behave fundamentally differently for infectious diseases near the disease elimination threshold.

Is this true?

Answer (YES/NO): YES